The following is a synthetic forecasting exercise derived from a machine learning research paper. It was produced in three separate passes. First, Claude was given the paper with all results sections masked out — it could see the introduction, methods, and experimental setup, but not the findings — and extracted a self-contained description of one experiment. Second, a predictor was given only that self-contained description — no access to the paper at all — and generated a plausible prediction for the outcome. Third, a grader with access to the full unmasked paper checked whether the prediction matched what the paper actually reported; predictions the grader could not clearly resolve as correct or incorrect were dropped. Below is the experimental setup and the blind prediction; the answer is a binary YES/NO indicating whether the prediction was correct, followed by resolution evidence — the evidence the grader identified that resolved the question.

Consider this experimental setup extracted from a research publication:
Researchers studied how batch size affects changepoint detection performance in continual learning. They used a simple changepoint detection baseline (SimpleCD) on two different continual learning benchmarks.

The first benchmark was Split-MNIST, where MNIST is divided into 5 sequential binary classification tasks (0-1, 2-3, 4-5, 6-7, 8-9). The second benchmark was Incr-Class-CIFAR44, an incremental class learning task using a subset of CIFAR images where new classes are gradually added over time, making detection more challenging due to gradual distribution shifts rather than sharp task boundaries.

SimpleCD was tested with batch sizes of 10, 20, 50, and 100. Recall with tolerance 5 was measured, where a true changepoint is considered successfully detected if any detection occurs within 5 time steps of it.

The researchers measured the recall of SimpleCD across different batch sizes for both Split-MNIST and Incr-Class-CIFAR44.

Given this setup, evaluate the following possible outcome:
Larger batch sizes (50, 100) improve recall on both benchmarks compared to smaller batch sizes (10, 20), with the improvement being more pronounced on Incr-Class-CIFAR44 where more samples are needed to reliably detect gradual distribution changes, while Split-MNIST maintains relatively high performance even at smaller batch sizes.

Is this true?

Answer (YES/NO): NO